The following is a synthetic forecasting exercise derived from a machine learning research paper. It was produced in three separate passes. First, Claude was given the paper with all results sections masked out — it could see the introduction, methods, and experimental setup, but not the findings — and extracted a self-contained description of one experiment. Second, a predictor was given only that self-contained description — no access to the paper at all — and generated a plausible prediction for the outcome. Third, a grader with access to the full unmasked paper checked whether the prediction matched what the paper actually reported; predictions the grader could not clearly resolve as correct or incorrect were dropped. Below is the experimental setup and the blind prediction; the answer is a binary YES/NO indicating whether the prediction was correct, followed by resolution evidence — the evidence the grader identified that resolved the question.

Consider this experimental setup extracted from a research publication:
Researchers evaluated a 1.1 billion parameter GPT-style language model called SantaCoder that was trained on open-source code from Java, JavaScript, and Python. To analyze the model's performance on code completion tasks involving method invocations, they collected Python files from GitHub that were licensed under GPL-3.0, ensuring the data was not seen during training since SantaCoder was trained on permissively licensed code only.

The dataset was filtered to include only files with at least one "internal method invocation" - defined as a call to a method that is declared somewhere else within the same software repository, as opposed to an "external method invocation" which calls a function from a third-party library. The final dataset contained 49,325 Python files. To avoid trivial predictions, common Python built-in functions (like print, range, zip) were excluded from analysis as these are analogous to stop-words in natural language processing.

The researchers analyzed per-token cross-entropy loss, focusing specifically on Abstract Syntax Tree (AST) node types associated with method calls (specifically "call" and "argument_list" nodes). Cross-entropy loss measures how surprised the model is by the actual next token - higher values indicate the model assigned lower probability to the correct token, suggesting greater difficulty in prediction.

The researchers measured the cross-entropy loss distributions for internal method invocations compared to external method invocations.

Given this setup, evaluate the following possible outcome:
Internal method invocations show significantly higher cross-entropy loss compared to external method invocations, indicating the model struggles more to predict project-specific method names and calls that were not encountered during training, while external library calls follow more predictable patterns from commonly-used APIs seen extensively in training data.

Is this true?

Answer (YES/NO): NO